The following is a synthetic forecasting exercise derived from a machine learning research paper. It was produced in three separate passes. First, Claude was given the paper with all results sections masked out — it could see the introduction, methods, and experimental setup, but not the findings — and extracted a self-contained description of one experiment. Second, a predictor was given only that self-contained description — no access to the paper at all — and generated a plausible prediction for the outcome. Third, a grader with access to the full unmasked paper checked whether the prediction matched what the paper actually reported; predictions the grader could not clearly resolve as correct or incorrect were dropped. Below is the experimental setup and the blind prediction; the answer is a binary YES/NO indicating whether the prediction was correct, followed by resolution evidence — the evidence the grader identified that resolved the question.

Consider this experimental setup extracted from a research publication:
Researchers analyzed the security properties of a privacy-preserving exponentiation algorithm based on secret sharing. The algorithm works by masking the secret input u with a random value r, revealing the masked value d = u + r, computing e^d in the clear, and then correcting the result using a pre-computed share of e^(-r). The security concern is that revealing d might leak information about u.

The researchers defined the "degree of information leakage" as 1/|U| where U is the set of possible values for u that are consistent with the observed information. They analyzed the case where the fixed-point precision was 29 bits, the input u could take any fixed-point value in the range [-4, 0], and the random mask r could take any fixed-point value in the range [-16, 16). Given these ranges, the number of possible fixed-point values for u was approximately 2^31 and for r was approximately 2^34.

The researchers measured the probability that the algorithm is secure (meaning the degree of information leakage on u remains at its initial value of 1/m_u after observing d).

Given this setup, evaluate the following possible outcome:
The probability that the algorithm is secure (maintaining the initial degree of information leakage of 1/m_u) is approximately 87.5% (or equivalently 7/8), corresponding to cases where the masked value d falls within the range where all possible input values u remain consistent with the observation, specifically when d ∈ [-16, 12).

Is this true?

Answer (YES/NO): YES